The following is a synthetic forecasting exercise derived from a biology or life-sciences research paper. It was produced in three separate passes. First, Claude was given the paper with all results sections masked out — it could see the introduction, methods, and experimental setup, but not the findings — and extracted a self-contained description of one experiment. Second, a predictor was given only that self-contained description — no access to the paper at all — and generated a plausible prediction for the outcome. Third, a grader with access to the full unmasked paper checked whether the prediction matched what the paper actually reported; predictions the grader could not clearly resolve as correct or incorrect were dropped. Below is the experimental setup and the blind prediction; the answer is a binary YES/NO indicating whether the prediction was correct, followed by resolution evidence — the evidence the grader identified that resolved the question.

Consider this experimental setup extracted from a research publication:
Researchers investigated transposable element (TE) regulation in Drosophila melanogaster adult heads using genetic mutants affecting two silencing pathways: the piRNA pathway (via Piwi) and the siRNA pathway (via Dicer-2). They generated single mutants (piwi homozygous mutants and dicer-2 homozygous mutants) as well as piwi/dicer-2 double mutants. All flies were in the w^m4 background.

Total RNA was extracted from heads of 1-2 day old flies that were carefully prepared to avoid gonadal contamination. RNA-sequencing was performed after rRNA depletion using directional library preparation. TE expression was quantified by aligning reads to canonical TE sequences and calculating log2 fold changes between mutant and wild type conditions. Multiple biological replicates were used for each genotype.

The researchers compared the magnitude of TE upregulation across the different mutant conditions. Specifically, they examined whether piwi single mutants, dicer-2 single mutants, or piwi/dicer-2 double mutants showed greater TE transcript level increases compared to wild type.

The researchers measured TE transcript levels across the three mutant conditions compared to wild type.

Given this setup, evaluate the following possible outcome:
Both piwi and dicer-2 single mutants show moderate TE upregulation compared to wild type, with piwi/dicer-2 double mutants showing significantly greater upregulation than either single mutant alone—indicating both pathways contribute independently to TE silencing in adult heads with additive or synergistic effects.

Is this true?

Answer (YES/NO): NO